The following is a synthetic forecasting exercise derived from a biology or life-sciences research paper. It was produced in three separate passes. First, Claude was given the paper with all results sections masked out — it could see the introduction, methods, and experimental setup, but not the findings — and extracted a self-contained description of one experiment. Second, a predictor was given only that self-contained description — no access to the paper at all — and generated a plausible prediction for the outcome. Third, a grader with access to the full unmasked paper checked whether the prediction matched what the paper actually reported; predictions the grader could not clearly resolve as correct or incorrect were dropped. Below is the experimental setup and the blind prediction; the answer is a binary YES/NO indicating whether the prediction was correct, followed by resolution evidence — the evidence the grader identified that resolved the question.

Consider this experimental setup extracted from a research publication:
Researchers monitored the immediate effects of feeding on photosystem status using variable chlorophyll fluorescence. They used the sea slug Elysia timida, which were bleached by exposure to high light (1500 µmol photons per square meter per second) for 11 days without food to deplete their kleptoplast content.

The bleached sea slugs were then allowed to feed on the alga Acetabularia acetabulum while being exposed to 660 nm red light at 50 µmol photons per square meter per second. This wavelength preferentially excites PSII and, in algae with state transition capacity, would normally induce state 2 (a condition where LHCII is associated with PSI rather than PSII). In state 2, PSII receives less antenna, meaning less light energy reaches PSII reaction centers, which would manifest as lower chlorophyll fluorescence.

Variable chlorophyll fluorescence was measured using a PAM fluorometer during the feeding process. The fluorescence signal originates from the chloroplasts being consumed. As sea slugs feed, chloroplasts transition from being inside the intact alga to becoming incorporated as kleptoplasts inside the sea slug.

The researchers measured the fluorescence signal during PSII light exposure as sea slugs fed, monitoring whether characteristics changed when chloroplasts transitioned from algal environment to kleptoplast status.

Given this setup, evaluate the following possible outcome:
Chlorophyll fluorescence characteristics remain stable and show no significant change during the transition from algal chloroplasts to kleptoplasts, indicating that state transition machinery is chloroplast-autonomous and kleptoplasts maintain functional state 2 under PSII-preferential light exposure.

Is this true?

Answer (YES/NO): NO